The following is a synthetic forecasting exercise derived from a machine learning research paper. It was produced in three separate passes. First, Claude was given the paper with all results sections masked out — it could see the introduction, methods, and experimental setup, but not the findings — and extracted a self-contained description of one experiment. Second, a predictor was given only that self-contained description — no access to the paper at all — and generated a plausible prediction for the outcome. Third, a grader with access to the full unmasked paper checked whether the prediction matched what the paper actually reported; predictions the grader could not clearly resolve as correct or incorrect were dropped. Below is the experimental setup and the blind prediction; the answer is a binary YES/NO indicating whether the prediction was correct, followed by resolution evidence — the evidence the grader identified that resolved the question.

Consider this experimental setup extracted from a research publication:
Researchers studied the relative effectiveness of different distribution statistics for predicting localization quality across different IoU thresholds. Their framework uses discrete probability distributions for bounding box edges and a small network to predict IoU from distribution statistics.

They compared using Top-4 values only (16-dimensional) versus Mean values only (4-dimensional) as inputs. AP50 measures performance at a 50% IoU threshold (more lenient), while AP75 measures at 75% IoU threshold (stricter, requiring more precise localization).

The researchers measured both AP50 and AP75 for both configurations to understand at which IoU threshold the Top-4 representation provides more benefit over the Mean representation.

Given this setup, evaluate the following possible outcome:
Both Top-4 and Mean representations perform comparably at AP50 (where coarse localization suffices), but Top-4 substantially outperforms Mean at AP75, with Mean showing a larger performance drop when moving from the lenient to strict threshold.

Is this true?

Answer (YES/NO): NO